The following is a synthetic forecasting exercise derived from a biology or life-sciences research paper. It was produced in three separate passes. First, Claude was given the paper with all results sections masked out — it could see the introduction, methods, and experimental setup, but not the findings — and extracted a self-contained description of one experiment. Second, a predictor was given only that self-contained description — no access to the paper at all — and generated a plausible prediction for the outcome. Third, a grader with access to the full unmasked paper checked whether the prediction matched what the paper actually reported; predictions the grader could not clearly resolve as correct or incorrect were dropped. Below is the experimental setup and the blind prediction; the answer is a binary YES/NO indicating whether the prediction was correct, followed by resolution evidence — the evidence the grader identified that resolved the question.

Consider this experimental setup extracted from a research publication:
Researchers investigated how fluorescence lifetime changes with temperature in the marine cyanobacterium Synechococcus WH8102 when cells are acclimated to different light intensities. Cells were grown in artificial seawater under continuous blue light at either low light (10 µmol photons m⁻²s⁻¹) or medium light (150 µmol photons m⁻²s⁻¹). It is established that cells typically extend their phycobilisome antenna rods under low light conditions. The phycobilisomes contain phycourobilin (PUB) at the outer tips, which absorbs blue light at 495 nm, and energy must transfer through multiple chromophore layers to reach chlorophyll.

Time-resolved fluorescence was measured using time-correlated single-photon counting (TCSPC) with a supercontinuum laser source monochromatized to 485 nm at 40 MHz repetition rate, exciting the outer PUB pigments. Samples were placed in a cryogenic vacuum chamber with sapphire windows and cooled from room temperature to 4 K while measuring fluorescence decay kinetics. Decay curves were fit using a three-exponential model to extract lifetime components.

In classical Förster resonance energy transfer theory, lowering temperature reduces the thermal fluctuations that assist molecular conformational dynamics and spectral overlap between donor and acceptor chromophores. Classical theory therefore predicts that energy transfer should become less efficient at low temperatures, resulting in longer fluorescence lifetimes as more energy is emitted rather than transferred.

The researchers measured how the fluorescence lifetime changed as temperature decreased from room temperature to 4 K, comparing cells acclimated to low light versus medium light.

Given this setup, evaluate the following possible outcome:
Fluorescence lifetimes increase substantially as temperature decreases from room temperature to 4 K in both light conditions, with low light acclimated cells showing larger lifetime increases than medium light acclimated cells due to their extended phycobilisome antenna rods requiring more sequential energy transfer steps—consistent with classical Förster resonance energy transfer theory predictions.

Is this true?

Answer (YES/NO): NO